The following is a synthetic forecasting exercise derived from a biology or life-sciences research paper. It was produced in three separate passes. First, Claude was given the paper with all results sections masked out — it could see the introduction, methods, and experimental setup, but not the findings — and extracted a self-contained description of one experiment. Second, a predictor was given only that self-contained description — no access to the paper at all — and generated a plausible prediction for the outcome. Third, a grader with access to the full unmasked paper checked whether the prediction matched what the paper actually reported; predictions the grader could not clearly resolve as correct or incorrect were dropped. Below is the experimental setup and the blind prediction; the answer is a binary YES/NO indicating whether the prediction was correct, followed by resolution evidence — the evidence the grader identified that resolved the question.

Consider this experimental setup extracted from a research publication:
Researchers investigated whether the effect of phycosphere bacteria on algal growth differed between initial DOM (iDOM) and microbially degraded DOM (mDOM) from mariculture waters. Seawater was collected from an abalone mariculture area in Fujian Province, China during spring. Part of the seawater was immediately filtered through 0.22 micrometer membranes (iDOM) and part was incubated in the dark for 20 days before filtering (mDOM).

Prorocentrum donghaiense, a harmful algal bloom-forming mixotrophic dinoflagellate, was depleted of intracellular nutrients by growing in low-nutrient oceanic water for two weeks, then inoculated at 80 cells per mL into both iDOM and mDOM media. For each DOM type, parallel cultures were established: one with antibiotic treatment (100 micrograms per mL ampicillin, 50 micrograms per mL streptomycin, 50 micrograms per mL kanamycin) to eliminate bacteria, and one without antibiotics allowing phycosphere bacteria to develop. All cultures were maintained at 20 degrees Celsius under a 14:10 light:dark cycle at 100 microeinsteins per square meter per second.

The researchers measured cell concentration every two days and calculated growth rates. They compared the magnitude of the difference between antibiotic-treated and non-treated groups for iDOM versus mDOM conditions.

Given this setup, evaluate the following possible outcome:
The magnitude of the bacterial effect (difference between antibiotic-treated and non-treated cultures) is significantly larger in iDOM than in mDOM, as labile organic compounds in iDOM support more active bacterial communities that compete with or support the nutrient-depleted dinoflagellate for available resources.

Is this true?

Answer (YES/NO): YES